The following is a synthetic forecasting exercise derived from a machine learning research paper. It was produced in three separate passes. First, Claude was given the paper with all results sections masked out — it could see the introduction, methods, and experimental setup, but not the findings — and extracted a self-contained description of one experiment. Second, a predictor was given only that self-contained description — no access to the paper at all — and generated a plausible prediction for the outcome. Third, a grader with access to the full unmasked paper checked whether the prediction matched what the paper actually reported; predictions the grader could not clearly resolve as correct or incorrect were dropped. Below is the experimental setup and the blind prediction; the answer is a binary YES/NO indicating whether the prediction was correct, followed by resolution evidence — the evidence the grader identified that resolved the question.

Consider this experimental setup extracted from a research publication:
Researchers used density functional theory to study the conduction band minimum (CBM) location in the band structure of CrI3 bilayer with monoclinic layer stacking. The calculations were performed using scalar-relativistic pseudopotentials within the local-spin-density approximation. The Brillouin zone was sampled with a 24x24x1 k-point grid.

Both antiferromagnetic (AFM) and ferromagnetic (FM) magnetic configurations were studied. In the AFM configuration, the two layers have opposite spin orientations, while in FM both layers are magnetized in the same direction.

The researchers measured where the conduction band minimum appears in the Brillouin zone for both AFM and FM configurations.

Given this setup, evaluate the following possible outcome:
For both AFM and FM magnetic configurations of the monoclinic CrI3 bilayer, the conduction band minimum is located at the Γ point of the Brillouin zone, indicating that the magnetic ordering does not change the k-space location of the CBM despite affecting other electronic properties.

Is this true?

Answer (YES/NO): NO